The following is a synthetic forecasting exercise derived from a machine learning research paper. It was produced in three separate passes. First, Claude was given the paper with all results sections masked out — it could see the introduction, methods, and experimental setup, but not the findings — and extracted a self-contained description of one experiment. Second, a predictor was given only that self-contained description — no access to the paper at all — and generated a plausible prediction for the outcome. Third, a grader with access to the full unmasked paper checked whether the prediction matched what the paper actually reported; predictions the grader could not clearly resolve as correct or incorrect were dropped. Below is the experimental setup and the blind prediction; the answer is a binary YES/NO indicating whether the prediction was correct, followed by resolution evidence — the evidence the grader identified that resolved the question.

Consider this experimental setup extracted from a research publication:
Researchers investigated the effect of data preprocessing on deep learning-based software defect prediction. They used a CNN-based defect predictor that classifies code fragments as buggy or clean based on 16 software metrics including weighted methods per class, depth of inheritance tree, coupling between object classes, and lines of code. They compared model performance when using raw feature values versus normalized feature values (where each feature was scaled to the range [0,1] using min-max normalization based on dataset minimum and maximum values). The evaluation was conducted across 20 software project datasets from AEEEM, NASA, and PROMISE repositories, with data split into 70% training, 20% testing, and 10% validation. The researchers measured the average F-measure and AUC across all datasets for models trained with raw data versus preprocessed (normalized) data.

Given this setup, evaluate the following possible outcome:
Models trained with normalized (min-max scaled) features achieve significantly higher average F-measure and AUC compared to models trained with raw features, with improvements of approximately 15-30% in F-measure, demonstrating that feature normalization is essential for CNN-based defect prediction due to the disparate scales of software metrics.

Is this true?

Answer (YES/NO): YES